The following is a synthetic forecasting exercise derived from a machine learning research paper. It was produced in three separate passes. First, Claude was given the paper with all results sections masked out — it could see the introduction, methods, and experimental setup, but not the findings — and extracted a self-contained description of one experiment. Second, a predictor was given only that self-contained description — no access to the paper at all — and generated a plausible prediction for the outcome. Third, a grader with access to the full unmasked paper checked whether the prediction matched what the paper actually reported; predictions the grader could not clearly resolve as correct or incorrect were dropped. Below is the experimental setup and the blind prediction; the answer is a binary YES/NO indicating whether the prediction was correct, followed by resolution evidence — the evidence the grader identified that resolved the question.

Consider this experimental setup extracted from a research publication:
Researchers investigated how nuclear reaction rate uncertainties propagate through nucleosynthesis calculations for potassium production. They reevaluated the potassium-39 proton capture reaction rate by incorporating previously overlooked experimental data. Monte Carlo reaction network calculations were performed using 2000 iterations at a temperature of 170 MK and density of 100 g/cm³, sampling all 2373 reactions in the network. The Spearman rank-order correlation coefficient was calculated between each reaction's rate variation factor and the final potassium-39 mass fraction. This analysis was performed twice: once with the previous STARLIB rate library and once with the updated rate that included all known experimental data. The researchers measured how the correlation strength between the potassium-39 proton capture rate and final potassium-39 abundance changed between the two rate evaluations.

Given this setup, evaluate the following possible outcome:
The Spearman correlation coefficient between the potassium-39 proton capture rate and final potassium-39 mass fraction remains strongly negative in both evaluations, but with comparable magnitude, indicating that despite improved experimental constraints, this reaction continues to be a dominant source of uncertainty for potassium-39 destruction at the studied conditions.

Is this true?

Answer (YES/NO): NO